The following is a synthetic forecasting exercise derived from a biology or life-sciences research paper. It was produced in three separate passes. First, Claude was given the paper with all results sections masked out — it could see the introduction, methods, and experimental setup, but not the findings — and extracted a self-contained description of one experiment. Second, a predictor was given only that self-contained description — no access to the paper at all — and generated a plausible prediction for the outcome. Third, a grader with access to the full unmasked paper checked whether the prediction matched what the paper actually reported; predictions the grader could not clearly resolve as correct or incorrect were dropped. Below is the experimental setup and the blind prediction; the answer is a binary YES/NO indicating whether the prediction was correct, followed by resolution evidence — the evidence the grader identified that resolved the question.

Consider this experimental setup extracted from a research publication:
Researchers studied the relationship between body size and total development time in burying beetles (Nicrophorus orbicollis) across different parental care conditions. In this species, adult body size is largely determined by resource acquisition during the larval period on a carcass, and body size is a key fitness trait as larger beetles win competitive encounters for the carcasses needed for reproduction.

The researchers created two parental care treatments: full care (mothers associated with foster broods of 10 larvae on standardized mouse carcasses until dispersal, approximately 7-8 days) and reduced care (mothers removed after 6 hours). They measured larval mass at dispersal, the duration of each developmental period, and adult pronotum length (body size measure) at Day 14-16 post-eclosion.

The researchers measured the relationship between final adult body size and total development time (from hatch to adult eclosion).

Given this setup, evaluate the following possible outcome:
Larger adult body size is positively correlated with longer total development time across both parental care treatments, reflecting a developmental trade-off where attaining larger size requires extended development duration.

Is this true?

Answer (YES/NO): YES